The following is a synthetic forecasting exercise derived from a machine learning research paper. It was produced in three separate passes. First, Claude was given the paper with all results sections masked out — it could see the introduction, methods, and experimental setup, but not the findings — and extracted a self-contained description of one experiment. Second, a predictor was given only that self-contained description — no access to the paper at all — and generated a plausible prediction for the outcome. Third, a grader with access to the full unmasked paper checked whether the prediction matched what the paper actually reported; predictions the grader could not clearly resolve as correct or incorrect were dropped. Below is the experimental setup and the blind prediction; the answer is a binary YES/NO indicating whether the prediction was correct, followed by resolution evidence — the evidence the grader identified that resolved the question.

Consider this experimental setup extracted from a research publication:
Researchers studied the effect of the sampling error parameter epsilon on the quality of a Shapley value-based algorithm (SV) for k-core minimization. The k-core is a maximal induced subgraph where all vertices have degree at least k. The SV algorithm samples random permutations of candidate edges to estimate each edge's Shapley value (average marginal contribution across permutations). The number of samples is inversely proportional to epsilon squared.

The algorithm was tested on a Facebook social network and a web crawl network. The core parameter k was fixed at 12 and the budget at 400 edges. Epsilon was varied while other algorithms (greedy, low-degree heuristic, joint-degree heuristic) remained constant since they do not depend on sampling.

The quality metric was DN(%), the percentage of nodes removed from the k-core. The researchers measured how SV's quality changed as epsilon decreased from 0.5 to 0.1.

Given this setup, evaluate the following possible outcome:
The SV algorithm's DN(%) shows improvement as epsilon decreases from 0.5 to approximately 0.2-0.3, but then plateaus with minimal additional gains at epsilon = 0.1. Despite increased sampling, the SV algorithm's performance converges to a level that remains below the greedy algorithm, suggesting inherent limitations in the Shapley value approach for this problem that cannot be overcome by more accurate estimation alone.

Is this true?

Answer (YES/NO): NO